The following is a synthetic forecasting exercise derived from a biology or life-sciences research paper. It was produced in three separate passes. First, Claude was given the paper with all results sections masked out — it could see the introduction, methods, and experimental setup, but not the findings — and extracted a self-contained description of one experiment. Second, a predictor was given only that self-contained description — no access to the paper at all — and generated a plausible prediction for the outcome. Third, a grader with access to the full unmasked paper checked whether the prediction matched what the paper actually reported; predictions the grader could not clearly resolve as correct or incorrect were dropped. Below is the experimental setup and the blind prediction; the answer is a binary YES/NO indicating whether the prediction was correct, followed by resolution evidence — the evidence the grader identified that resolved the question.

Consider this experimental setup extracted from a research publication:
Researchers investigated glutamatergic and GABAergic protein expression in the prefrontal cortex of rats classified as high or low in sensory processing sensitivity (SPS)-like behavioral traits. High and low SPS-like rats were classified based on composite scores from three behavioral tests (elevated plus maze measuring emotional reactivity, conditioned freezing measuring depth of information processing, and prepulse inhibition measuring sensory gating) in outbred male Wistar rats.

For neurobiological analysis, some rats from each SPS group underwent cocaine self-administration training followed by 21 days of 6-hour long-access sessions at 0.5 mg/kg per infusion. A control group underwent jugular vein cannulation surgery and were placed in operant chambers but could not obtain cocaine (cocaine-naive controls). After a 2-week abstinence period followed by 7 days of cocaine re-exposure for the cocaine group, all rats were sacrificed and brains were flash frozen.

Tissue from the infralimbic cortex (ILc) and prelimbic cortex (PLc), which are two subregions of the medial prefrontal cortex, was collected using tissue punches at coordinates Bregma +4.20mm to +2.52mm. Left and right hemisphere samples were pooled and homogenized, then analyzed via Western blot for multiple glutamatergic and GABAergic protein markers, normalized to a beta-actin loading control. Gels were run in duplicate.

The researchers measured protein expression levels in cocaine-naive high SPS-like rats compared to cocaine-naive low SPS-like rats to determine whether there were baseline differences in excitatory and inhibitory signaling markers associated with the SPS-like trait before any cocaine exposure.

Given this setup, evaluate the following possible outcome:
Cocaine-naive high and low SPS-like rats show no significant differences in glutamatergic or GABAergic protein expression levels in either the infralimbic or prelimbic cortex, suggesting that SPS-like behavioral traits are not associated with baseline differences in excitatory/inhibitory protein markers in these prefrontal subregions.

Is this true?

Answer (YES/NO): NO